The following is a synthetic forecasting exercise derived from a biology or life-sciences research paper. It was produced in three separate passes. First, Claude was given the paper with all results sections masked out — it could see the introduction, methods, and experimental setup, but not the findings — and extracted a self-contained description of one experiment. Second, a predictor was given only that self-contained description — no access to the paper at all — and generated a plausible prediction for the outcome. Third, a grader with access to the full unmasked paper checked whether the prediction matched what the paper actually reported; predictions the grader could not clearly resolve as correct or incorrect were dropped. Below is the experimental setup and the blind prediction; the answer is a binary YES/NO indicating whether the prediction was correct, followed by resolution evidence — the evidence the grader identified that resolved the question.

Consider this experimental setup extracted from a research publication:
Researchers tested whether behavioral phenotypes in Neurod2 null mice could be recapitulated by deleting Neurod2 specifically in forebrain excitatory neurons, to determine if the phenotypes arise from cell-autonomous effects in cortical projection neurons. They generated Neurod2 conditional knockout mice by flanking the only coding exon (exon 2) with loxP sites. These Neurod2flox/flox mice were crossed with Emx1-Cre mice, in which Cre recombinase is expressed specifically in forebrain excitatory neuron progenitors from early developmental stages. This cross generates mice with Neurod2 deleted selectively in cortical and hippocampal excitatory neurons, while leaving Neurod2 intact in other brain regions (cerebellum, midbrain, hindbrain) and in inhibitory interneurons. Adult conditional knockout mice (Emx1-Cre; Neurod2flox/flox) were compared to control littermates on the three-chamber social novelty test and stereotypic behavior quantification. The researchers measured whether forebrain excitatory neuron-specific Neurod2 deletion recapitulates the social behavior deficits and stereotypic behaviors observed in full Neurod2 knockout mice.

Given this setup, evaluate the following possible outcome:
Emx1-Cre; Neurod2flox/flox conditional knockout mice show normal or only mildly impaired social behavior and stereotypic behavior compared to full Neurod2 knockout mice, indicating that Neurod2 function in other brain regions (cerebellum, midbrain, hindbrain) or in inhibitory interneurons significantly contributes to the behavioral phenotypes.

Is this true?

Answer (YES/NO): NO